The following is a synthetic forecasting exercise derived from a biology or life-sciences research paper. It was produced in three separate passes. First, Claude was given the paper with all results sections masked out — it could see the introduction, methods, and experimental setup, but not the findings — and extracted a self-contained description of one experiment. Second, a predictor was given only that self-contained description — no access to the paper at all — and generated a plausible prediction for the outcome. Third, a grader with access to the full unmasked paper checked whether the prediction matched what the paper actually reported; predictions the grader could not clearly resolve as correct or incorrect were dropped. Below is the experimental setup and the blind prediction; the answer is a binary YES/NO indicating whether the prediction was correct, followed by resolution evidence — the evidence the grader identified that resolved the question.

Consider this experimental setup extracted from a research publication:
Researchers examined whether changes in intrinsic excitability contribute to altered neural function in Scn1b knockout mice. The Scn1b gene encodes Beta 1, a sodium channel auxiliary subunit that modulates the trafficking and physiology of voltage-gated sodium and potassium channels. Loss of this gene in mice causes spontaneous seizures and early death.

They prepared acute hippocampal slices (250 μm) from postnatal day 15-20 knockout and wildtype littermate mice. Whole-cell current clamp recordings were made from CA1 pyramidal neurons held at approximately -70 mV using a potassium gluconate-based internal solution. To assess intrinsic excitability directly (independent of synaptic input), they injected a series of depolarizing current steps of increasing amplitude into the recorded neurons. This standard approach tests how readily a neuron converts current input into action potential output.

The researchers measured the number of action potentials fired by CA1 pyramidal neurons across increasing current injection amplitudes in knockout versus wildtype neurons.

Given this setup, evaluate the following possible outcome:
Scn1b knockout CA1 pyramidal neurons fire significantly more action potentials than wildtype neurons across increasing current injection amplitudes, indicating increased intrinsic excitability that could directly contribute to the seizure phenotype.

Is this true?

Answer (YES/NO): NO